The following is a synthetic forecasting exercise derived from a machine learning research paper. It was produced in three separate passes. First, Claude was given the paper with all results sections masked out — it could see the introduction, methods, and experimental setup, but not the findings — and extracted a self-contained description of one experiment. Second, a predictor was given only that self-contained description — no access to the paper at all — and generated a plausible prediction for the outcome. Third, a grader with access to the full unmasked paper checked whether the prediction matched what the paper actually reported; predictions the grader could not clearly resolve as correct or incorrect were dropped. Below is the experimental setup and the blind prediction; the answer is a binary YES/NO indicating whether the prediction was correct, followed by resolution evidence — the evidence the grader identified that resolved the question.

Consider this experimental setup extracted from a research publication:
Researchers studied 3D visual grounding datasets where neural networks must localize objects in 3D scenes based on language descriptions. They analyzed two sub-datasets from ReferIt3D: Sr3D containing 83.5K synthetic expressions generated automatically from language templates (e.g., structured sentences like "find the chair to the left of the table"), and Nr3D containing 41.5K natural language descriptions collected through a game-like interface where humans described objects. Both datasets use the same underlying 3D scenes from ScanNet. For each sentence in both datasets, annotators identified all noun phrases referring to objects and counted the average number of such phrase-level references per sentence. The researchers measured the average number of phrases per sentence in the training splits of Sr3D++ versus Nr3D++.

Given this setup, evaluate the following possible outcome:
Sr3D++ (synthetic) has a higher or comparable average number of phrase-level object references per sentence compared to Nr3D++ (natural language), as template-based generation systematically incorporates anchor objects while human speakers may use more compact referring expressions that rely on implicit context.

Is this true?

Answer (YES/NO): NO